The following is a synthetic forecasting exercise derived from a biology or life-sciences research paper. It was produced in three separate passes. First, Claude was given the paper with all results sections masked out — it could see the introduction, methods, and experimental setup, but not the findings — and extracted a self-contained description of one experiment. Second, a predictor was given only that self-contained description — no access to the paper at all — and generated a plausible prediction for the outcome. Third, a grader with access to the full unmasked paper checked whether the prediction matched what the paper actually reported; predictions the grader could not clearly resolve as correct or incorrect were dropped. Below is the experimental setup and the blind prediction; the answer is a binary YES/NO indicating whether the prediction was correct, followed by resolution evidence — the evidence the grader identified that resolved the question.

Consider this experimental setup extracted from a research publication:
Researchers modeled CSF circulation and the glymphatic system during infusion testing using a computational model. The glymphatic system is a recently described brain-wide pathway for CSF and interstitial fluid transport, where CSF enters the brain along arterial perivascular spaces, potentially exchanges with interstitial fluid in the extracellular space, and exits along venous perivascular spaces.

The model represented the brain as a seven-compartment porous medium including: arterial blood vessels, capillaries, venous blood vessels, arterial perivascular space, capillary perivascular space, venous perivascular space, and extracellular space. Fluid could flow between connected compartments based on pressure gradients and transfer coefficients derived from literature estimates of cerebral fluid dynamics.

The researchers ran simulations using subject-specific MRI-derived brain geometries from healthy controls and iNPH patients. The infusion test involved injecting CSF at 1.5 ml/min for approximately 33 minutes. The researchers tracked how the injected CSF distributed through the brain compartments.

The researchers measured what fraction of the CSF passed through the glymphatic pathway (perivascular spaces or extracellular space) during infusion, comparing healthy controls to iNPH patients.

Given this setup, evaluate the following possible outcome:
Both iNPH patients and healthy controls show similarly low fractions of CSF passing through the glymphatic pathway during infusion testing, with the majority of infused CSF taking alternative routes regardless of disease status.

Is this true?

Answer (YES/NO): NO